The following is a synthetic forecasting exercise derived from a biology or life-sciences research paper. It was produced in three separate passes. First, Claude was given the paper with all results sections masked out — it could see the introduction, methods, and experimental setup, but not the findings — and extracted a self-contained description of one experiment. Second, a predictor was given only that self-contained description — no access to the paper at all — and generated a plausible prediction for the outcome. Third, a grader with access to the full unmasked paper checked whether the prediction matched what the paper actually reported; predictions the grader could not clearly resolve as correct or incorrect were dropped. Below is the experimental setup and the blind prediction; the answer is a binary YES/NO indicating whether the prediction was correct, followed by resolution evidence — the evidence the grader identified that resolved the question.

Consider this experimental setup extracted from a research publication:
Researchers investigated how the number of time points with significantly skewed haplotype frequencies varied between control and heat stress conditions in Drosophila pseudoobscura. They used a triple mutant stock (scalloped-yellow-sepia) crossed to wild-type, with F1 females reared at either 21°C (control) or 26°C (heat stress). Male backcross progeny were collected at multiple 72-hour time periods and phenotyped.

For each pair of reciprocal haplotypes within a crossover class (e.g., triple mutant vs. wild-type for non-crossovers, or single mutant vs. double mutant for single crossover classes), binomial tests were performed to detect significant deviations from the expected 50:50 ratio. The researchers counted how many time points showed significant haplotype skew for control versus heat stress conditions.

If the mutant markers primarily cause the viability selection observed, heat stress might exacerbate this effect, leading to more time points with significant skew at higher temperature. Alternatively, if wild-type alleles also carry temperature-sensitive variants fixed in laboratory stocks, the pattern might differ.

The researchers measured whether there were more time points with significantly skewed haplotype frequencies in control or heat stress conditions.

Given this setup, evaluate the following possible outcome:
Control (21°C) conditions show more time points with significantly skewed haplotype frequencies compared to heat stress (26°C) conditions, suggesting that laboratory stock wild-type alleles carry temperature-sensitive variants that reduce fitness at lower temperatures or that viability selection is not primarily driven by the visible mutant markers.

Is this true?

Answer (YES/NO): YES